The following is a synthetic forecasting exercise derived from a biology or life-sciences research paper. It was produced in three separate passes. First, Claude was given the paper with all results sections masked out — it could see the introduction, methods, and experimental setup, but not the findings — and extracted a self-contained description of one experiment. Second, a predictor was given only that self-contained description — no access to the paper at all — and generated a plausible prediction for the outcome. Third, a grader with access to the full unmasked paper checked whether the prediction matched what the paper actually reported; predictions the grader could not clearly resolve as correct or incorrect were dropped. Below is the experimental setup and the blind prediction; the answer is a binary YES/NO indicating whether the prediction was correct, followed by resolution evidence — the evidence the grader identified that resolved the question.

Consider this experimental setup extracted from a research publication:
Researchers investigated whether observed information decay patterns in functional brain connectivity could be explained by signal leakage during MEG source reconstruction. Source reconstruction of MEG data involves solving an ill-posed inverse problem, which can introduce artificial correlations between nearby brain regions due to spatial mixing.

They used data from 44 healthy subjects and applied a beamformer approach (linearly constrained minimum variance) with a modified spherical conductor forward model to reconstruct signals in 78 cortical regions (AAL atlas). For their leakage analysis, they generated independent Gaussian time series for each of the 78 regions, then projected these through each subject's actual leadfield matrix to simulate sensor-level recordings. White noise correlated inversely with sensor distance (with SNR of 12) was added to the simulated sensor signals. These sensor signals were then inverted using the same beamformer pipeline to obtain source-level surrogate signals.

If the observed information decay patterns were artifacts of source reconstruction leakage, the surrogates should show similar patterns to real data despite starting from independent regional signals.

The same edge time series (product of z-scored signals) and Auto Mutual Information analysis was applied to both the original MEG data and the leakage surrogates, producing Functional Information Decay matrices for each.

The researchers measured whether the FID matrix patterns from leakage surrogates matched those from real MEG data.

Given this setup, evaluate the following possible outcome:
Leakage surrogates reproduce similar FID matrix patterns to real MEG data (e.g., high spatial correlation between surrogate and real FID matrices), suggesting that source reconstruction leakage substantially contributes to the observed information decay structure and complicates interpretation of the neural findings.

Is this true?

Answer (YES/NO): NO